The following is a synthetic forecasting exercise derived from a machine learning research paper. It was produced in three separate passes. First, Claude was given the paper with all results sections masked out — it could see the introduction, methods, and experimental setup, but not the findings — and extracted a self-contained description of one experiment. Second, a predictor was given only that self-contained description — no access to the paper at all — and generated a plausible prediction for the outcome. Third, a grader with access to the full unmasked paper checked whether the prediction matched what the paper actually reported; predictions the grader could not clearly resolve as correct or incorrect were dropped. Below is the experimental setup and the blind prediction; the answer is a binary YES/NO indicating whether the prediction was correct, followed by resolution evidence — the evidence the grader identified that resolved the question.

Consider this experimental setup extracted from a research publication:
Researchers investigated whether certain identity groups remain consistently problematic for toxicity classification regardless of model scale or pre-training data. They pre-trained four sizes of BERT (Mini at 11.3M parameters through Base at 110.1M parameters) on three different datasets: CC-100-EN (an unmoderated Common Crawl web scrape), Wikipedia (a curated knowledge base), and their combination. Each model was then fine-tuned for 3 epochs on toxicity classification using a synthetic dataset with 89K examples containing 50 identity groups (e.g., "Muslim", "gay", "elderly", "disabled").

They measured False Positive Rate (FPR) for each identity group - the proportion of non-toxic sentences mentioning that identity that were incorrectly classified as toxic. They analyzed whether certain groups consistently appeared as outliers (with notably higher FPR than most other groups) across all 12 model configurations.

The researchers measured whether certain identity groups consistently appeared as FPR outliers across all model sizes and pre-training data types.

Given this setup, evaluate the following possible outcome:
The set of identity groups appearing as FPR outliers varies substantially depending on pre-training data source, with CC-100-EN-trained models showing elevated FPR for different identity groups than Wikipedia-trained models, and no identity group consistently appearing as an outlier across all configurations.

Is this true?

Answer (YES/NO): NO